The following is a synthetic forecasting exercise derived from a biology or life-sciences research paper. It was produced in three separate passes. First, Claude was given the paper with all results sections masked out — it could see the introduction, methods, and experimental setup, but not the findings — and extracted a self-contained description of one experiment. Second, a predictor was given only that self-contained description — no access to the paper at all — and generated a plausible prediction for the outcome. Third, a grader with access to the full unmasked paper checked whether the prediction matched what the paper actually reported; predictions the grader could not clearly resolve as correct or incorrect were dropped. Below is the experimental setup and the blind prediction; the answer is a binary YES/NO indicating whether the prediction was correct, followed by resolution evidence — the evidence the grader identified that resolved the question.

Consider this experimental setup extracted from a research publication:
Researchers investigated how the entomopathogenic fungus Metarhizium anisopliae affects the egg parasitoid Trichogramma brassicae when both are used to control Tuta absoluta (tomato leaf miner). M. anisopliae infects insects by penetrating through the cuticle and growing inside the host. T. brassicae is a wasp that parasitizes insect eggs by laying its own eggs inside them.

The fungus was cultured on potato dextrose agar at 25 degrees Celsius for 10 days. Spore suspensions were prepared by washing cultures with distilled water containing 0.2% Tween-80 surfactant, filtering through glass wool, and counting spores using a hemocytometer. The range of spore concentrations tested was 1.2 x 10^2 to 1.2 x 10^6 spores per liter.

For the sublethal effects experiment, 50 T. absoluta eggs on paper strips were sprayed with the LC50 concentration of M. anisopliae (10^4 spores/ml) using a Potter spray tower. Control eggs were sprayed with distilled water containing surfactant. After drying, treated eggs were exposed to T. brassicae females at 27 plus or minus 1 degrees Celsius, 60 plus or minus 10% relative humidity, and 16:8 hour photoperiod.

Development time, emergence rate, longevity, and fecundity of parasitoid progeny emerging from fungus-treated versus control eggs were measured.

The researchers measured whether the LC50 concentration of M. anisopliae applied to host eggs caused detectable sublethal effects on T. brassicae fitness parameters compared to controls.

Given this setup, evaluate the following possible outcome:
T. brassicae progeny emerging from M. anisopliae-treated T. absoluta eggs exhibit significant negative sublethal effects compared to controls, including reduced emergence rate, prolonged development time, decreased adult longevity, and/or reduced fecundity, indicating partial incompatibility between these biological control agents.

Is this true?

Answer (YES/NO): NO